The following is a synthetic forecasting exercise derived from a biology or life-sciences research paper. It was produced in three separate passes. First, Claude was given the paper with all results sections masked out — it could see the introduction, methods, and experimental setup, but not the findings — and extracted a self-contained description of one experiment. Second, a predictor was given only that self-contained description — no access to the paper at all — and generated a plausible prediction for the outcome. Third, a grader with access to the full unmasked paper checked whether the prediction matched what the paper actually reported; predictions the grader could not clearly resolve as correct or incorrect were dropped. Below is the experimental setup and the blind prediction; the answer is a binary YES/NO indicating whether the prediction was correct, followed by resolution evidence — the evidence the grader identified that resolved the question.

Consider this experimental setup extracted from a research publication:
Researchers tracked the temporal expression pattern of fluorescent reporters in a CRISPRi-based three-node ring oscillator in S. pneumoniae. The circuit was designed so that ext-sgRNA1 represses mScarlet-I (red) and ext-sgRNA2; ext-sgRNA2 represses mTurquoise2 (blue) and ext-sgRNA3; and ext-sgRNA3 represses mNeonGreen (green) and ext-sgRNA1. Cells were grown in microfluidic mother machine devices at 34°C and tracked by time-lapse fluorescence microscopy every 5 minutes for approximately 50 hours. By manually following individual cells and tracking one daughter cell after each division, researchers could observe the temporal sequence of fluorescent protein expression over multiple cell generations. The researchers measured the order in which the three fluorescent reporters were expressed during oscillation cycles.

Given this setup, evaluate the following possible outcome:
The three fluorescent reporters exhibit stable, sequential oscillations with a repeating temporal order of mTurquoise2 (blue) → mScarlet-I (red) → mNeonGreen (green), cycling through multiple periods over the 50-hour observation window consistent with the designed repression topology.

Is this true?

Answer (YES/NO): YES